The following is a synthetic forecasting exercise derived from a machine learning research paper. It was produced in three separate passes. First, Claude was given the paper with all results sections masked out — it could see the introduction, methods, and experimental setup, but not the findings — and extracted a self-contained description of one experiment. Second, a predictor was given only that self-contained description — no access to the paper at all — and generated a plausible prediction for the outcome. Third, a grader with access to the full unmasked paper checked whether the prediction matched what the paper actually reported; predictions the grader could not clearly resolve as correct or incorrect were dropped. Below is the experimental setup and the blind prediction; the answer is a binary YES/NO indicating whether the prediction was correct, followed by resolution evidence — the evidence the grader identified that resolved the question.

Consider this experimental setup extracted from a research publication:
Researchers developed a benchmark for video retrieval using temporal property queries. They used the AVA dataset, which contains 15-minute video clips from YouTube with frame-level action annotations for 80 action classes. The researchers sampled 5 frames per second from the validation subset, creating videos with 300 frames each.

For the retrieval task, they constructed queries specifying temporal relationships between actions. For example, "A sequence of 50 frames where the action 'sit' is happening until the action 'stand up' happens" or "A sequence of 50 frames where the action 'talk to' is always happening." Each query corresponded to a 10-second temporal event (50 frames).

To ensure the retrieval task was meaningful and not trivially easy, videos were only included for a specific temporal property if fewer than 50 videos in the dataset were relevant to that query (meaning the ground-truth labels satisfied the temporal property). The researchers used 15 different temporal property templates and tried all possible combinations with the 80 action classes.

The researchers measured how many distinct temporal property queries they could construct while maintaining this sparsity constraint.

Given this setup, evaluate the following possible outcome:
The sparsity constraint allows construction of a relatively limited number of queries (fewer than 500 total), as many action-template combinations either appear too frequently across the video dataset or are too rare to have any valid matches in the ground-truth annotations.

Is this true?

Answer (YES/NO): YES